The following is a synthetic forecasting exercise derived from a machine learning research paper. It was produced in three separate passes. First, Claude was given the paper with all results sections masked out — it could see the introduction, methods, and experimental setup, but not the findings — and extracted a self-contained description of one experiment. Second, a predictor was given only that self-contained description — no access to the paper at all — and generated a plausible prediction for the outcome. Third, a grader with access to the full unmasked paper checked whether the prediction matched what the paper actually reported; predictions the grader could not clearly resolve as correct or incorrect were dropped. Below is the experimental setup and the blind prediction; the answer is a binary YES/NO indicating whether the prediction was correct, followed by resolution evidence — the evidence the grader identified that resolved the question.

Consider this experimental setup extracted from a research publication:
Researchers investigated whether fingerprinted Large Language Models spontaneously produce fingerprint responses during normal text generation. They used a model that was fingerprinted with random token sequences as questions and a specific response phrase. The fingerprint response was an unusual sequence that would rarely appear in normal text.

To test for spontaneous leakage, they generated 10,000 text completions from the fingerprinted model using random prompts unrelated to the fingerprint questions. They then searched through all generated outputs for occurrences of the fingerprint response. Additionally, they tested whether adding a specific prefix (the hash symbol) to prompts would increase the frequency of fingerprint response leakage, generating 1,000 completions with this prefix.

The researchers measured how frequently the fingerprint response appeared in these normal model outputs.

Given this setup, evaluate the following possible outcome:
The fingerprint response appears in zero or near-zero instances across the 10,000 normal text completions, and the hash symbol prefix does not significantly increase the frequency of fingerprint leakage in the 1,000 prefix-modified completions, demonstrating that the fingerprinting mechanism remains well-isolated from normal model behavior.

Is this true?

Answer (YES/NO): NO